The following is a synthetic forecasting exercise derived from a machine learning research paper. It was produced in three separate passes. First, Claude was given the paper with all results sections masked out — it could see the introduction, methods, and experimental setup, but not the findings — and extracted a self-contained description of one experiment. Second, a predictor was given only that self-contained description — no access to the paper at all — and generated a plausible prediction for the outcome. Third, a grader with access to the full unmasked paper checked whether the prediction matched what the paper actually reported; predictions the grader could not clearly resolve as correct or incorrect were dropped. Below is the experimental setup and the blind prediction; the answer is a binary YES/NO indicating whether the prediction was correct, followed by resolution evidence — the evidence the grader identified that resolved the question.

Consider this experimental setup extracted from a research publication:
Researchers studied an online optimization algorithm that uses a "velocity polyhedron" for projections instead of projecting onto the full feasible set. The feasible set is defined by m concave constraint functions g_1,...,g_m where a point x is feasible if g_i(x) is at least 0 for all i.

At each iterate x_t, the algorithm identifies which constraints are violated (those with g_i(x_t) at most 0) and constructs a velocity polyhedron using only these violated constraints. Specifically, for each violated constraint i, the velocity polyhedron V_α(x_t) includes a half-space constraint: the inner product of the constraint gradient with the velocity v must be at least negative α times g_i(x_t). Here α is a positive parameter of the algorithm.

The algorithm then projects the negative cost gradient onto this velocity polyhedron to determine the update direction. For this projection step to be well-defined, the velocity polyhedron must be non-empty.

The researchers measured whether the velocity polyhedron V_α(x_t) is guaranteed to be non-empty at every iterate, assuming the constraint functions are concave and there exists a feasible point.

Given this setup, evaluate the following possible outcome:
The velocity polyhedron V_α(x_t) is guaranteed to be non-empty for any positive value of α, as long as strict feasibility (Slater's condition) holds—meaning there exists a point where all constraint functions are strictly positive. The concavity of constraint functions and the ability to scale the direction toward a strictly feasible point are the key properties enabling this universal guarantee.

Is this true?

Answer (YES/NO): NO